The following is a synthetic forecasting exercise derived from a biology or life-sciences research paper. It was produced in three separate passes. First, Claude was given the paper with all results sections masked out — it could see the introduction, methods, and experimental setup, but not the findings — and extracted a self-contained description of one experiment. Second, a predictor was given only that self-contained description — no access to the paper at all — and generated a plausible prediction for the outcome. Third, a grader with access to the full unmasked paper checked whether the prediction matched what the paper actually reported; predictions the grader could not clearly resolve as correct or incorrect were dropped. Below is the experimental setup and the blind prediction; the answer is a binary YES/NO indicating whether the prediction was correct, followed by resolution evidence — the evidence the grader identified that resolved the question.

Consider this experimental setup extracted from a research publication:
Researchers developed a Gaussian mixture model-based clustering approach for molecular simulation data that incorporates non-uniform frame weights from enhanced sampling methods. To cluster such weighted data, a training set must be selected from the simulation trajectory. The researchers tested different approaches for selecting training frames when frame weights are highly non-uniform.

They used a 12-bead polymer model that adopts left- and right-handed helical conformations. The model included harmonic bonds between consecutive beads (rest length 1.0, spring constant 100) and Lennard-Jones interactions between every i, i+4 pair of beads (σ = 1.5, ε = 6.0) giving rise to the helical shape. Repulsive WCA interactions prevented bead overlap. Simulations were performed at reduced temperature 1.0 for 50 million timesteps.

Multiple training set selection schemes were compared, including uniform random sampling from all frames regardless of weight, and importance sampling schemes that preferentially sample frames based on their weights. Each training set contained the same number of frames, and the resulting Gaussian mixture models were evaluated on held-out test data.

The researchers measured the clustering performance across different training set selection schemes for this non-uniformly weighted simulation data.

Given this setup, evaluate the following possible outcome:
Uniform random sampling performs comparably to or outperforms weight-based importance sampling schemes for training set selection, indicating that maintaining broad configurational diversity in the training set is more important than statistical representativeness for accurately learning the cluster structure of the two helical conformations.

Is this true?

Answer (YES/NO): YES